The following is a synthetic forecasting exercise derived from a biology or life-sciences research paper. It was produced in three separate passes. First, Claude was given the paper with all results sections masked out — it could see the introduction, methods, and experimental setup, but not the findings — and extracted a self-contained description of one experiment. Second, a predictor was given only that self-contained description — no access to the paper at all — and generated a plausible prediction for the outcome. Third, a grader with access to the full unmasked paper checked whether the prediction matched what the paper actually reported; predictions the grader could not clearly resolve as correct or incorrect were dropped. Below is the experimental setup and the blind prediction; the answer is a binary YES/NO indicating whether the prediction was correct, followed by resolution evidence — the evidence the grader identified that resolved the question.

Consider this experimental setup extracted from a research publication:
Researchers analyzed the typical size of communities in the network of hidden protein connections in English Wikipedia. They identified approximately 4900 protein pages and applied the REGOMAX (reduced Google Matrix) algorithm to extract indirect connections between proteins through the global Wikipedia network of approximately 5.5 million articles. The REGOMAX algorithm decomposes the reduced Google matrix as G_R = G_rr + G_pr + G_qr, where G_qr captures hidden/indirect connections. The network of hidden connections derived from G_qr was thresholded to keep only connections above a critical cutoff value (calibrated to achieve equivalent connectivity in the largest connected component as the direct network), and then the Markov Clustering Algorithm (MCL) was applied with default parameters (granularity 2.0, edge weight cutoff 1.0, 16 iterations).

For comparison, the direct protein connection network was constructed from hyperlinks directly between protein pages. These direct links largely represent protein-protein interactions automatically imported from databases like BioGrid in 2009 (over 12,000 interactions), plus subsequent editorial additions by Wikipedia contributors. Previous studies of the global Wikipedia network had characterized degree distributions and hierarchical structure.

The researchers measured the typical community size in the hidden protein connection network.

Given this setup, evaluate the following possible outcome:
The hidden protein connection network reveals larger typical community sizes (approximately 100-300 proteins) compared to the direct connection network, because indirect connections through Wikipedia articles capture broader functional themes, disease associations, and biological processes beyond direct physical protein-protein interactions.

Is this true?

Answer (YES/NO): NO